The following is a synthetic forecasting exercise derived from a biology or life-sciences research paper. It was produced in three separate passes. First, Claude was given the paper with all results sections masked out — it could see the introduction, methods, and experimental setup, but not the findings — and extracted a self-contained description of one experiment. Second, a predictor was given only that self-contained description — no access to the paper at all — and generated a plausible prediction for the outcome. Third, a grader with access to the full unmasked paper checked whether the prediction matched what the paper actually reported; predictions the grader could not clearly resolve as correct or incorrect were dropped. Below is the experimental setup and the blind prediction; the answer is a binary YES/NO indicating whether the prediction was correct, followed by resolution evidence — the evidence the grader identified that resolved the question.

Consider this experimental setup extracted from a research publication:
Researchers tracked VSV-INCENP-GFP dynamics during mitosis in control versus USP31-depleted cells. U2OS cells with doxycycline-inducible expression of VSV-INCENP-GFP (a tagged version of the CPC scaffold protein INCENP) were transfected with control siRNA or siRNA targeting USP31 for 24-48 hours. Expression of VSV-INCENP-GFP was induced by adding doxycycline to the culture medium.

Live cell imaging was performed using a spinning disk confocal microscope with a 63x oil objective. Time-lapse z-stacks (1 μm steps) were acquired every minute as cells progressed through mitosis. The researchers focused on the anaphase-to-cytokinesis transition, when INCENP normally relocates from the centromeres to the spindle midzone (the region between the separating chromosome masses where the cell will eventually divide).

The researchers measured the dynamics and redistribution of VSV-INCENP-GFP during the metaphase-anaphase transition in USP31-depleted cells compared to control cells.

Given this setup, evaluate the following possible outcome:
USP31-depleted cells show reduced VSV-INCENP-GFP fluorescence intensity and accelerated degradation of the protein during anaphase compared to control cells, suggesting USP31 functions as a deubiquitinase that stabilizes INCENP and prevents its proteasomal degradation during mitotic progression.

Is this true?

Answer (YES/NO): NO